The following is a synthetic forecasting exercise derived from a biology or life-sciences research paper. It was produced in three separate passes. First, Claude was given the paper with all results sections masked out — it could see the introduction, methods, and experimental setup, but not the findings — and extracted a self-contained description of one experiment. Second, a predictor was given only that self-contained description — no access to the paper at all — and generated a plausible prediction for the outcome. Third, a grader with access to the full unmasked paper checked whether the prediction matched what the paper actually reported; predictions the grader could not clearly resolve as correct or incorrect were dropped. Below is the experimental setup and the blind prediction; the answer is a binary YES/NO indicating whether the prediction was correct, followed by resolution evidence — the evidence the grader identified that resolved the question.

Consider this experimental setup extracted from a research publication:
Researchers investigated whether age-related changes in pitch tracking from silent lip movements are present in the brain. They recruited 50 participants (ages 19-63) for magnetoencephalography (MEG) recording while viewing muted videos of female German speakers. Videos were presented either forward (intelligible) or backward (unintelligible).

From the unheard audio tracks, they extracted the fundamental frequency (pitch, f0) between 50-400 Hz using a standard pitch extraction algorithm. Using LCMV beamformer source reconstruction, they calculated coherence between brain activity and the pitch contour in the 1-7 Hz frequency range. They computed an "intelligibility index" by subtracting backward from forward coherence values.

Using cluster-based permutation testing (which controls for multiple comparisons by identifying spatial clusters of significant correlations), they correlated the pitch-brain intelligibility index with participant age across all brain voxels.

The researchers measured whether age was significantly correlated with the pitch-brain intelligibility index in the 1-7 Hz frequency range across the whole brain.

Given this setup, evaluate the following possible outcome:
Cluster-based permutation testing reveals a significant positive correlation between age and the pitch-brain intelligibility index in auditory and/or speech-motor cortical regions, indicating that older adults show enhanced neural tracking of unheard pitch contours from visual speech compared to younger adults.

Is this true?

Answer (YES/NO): NO